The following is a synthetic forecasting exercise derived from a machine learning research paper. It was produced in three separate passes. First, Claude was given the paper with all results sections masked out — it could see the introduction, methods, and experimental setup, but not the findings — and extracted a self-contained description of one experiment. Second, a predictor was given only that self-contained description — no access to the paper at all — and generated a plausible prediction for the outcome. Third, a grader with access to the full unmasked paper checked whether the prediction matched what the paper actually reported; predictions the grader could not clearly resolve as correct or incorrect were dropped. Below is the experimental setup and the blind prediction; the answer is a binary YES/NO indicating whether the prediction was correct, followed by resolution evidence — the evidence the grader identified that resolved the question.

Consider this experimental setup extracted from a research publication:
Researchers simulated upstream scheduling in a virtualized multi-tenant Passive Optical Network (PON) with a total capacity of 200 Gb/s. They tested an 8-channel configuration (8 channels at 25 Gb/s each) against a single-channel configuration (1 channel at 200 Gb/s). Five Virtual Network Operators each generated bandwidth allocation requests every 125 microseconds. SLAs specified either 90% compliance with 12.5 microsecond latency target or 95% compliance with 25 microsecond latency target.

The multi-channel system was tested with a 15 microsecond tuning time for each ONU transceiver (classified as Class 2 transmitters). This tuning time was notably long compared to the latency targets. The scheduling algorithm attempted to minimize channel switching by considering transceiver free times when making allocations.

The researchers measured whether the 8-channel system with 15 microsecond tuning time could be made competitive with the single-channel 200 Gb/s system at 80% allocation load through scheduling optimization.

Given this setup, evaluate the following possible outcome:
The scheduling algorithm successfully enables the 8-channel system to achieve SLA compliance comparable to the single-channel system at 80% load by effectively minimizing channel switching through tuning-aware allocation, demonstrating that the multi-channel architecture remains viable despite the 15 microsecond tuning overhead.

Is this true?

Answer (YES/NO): NO